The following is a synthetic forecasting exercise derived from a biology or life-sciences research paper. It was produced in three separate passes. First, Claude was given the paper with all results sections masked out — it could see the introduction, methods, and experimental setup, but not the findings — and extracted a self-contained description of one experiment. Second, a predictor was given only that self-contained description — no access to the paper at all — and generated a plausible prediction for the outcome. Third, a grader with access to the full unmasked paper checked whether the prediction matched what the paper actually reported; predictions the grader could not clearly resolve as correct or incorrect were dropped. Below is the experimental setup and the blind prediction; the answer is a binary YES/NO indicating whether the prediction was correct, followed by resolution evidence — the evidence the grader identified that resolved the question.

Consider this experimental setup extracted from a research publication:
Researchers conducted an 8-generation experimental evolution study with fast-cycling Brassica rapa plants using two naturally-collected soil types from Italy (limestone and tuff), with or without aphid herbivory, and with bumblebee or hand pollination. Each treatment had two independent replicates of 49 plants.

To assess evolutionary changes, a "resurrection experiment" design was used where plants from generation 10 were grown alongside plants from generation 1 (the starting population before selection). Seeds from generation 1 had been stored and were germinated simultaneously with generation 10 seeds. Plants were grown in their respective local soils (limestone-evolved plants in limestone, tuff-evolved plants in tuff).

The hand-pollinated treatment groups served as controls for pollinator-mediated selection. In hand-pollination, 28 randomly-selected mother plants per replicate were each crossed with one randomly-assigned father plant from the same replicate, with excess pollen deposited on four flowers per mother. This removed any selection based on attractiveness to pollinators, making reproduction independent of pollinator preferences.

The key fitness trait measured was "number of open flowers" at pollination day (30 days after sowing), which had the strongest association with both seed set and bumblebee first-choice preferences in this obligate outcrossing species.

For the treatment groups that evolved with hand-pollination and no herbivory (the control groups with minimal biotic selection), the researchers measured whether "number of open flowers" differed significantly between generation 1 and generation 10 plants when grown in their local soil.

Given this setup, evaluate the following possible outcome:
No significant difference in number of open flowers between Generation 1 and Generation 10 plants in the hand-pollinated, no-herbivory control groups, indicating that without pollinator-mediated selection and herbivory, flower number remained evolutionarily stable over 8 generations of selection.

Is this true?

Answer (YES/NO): YES